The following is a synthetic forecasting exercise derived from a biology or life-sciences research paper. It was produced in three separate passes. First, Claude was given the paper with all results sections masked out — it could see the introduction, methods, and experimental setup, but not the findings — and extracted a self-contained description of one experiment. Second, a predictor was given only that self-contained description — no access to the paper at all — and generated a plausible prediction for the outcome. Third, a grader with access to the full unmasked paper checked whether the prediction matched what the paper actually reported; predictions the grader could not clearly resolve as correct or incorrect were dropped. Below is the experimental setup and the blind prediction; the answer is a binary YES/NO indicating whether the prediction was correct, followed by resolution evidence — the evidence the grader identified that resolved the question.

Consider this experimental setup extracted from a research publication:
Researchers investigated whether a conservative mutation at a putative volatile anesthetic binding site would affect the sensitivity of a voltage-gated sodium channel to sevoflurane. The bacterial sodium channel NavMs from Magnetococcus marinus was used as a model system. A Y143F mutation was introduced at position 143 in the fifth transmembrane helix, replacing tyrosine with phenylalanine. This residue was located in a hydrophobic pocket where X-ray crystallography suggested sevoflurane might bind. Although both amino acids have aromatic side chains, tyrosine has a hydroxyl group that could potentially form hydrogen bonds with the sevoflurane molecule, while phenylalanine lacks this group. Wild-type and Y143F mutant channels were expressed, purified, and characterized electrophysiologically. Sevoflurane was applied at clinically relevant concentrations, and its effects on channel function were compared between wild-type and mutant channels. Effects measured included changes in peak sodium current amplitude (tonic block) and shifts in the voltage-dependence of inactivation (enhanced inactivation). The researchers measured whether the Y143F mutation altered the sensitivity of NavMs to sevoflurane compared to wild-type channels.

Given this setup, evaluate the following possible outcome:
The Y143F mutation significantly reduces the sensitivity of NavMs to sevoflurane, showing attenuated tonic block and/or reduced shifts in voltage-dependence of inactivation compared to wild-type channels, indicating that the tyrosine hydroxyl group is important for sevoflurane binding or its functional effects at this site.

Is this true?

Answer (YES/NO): NO